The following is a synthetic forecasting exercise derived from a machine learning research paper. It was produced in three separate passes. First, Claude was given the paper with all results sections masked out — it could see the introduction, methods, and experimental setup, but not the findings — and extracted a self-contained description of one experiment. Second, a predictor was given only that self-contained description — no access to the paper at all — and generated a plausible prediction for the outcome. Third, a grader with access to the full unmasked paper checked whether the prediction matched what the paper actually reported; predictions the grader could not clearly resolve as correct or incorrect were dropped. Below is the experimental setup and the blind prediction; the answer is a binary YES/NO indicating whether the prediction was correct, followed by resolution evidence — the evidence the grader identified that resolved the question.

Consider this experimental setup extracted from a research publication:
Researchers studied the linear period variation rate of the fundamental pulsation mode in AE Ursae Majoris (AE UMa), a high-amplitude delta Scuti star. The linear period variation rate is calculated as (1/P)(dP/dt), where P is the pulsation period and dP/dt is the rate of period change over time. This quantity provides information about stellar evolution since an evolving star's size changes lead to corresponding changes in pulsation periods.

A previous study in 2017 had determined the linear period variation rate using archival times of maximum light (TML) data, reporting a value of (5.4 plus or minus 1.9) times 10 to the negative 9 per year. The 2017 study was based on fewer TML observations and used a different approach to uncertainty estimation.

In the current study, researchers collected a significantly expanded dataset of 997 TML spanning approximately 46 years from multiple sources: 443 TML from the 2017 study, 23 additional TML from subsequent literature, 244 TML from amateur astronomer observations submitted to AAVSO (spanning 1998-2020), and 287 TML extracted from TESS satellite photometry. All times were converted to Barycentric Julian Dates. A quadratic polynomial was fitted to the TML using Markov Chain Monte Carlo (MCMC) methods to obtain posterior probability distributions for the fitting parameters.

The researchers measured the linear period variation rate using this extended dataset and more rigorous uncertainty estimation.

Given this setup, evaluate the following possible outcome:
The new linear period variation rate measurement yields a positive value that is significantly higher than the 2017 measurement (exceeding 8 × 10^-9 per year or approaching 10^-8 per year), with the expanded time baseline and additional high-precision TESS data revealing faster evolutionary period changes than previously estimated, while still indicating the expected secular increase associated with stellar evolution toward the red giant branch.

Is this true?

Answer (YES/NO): NO